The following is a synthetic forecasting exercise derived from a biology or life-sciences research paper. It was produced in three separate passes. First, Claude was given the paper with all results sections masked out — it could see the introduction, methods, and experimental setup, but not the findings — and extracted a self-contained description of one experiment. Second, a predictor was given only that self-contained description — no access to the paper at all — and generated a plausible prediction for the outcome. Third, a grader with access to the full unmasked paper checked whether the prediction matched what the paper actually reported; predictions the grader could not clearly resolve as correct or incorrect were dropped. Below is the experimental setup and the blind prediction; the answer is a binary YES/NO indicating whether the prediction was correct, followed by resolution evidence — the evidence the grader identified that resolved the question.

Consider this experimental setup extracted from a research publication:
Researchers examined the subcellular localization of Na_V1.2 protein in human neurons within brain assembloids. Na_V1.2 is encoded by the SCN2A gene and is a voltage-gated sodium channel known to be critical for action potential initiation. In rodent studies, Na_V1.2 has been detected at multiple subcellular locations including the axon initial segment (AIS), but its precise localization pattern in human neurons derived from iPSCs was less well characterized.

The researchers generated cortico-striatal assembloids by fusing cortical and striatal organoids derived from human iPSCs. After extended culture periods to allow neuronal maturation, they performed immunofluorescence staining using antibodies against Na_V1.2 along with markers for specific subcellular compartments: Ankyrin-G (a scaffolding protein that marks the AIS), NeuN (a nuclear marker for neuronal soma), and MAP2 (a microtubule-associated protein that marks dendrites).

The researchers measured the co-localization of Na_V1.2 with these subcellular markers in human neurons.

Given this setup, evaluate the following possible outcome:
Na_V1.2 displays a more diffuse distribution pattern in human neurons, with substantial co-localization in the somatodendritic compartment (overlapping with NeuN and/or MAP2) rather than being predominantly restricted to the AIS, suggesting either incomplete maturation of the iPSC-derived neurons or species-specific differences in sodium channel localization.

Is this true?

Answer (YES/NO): NO